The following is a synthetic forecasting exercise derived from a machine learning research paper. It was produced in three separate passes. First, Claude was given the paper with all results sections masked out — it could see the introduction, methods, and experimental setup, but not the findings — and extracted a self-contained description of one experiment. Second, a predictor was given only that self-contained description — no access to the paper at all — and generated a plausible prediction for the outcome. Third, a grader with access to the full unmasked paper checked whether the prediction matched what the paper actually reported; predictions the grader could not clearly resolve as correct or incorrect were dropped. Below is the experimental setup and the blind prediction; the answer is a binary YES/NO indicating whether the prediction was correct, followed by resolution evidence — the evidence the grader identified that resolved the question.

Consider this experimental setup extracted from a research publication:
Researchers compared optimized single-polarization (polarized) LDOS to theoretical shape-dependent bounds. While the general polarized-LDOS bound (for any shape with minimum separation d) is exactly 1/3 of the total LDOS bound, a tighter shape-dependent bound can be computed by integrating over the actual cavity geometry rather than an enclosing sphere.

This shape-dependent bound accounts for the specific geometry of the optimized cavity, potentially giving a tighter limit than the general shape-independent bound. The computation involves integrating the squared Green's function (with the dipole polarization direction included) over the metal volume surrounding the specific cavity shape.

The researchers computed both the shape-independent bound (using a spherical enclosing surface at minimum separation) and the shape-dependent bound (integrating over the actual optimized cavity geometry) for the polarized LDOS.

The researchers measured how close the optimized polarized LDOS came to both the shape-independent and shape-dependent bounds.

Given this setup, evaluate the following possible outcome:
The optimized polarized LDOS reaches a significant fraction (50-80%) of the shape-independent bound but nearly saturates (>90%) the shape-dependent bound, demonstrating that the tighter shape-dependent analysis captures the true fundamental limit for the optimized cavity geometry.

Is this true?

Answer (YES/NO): NO